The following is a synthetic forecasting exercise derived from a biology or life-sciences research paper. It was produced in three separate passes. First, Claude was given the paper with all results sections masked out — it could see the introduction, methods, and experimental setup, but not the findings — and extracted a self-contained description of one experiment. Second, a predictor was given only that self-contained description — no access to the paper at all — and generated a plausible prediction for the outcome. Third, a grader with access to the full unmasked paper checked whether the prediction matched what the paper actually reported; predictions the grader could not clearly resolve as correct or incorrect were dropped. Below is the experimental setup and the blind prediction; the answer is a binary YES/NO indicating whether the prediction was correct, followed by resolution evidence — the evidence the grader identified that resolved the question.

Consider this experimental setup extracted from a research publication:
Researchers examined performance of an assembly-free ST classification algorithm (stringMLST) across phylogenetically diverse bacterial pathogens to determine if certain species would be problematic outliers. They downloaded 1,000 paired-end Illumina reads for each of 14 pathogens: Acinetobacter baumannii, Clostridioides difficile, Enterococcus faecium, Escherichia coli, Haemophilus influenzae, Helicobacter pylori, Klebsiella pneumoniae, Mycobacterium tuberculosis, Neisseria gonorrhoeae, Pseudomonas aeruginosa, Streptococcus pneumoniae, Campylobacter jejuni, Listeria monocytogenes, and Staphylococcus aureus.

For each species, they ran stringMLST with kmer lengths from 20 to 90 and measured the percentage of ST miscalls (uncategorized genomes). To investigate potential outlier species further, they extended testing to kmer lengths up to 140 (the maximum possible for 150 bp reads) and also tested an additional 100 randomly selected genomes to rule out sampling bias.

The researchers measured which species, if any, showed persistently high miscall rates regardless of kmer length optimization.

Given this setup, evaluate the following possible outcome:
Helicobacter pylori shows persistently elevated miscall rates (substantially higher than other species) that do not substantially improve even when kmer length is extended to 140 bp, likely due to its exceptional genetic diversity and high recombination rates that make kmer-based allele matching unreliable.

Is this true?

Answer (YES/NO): NO